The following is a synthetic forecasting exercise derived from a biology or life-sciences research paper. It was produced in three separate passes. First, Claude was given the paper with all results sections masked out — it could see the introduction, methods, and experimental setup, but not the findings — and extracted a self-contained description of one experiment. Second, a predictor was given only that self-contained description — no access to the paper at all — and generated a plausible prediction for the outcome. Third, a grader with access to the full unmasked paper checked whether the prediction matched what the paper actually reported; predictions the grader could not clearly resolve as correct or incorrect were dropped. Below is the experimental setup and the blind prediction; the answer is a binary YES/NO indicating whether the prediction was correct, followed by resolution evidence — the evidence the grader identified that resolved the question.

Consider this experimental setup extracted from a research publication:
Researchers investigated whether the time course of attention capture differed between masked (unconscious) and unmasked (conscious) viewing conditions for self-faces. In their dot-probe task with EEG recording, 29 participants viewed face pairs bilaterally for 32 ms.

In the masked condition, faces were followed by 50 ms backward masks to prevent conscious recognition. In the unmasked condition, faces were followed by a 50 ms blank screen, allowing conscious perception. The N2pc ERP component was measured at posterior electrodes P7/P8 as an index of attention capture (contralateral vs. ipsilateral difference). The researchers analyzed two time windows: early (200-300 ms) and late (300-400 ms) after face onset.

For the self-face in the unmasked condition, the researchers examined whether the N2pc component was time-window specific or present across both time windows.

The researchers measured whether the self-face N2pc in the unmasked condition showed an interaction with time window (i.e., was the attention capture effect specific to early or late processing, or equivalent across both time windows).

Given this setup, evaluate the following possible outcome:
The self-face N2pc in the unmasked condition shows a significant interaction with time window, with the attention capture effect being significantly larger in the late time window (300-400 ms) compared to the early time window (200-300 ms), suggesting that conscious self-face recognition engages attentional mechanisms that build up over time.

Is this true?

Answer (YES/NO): NO